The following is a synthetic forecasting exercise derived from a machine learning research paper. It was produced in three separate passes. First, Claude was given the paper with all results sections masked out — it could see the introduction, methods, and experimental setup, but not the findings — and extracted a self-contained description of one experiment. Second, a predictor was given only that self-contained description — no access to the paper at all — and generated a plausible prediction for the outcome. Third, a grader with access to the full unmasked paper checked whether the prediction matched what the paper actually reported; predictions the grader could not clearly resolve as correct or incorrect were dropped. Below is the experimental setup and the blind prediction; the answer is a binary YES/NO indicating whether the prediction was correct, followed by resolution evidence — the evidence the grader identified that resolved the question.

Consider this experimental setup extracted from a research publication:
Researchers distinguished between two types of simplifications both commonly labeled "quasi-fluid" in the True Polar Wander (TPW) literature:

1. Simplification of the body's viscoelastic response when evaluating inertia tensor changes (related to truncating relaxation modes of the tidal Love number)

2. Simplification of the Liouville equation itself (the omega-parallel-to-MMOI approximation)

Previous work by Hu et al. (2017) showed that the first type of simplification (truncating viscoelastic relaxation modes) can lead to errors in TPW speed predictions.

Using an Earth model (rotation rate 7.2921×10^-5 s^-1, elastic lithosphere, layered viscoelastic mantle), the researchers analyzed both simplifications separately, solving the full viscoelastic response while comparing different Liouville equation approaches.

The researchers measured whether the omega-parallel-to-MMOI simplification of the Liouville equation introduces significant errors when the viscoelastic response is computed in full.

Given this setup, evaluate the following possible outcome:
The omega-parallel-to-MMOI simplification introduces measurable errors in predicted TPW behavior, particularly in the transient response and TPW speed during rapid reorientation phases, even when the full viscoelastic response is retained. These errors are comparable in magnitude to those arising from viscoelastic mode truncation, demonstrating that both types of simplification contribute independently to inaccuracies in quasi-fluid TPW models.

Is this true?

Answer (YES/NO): NO